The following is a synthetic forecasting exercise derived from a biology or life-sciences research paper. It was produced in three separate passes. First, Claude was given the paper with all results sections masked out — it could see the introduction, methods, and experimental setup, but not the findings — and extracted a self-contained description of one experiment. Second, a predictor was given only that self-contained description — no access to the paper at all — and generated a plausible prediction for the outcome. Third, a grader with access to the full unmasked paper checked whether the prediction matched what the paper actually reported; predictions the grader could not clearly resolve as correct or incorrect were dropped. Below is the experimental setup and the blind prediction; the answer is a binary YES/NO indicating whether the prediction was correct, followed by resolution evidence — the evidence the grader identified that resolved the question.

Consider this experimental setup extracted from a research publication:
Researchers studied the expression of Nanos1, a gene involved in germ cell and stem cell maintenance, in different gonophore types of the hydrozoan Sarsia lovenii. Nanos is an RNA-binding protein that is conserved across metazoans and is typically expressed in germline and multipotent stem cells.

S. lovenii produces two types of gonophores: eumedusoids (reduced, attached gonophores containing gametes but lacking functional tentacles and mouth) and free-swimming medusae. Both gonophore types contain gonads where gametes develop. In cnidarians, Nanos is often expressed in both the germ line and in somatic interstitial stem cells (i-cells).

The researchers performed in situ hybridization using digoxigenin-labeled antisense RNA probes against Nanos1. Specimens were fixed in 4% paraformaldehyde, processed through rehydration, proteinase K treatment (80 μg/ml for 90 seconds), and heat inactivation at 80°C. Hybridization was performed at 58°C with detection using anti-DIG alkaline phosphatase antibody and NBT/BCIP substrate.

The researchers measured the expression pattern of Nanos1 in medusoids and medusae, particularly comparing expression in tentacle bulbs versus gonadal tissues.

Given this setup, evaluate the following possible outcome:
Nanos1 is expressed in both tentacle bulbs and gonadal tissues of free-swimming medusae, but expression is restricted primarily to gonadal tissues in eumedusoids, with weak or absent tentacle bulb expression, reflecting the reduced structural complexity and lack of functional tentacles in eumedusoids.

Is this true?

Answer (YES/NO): NO